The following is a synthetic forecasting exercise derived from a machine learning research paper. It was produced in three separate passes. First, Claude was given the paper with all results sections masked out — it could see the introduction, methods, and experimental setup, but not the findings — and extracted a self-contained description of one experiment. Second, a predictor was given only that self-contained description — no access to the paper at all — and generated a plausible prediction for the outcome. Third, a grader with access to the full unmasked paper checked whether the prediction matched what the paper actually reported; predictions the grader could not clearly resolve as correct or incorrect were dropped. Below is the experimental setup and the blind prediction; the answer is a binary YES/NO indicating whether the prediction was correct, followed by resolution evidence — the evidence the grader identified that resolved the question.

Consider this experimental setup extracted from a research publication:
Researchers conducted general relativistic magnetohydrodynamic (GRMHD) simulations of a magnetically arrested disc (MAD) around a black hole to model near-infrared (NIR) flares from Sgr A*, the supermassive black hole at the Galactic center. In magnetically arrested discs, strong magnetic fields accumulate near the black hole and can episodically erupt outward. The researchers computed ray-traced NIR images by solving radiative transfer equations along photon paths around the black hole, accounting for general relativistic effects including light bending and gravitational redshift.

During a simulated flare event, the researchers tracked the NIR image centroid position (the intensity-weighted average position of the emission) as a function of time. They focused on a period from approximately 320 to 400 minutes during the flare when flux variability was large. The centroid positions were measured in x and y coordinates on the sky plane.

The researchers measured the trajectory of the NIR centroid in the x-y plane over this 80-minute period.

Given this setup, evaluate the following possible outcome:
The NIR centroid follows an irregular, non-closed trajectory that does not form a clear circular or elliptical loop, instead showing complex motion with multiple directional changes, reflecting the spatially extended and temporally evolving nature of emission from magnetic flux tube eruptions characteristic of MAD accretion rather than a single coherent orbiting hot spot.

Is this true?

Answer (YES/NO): NO